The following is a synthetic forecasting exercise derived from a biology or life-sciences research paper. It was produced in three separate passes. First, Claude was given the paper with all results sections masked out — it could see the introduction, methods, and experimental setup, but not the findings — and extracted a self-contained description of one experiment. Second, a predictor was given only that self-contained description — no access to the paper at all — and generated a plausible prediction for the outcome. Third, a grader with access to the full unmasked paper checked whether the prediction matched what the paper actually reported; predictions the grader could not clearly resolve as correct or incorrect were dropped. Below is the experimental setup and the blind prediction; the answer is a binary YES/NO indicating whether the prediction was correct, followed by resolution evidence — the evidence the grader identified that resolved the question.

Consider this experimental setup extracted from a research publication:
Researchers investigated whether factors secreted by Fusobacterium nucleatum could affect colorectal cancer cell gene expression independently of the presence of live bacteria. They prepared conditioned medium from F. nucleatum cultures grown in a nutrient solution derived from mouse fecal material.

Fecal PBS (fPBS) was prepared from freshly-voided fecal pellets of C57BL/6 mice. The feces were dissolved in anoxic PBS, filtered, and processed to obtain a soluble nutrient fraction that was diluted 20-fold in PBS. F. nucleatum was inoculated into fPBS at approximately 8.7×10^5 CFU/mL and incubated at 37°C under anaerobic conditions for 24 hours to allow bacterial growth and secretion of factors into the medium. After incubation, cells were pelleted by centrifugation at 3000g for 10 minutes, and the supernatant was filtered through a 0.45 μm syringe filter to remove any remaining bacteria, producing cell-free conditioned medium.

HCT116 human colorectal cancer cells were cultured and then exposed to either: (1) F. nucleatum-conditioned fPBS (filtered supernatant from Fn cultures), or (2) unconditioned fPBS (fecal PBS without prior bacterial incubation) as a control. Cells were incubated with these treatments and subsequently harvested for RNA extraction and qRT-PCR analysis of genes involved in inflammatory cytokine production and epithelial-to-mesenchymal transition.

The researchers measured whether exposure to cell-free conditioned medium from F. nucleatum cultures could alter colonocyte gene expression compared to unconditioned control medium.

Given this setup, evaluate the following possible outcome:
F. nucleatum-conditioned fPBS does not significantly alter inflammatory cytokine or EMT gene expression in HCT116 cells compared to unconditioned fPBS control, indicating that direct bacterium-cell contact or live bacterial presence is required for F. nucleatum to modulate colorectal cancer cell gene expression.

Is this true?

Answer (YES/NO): NO